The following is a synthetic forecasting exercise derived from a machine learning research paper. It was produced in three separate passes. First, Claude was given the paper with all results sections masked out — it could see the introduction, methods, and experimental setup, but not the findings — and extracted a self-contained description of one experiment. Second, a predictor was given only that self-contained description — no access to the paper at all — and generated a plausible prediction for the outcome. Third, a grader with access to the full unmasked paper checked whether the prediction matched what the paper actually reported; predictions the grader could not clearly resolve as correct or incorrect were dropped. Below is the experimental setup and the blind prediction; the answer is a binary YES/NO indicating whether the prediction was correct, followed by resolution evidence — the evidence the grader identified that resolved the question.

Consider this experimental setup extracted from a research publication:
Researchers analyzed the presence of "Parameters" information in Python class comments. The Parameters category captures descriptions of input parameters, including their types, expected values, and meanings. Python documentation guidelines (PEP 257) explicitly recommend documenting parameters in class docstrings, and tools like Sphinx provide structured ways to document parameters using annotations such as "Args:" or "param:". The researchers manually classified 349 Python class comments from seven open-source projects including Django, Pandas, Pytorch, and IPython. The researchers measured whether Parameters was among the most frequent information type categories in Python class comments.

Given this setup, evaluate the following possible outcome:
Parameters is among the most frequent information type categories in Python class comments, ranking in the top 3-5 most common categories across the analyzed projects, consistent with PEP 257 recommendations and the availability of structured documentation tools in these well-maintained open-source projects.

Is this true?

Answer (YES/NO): YES